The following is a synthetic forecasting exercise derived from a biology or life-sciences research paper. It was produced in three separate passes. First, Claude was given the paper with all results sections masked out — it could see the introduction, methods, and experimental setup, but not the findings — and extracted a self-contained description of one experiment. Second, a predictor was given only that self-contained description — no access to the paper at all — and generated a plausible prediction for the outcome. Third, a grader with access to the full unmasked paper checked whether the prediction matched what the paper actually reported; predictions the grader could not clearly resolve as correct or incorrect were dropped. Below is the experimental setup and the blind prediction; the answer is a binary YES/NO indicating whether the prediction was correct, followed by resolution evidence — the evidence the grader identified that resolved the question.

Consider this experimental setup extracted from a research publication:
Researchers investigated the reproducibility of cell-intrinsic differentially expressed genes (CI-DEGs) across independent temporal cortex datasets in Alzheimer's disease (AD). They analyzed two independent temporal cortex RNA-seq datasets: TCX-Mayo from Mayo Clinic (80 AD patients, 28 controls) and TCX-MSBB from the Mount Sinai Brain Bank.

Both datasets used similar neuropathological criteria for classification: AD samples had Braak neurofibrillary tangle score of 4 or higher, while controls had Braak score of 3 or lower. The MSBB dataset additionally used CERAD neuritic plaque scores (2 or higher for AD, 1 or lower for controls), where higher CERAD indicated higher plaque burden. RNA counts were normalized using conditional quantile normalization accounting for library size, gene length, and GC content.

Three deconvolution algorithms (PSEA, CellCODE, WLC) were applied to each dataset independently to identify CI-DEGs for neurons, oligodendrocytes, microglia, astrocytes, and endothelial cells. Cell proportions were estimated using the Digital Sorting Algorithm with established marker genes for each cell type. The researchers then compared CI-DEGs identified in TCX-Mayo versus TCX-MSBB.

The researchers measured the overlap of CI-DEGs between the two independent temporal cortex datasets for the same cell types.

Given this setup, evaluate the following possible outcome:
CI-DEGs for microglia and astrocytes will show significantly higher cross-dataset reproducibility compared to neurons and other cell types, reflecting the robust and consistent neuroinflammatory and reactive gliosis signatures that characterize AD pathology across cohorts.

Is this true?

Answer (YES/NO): NO